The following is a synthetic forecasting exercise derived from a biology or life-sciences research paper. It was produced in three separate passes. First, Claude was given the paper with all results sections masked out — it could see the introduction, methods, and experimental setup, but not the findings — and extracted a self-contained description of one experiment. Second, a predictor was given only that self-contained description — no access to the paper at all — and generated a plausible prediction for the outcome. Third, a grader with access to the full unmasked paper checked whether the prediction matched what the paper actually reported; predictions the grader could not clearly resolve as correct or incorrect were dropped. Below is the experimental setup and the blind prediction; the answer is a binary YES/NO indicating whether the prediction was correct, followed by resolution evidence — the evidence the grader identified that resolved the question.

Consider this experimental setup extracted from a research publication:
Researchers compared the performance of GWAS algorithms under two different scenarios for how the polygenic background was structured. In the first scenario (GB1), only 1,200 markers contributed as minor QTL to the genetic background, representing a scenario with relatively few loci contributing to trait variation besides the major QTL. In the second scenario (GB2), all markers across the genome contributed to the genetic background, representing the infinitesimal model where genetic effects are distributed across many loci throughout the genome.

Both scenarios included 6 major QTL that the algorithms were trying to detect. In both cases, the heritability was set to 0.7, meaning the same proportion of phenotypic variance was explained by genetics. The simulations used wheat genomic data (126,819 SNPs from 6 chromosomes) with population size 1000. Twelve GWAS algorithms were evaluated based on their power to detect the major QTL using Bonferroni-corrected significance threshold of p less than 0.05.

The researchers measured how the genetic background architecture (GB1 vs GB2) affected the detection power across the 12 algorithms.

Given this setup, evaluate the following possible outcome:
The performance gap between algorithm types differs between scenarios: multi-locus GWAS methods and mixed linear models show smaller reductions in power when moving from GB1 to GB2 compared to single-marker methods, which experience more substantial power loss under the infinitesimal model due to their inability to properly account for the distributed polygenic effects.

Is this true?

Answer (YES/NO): NO